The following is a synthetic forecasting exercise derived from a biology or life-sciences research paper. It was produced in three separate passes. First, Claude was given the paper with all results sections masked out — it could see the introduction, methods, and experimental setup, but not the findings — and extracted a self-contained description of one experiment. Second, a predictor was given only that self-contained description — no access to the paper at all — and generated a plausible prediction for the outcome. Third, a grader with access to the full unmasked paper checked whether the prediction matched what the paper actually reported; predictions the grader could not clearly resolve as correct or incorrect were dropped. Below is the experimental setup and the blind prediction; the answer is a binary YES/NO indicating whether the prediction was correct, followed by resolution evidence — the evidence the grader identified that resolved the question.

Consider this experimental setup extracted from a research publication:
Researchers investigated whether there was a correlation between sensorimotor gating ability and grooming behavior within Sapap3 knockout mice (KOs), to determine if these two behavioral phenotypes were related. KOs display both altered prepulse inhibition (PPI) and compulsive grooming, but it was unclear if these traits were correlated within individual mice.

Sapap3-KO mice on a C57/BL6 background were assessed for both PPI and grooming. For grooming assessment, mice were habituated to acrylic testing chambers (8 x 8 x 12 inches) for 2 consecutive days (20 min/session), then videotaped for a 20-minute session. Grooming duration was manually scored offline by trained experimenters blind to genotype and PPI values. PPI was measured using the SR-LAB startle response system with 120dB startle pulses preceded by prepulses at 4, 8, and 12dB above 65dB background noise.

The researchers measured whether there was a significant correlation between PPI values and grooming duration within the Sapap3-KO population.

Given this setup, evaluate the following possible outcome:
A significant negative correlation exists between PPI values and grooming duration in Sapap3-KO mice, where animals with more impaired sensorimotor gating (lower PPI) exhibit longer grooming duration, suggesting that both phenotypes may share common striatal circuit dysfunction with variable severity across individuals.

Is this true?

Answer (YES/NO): YES